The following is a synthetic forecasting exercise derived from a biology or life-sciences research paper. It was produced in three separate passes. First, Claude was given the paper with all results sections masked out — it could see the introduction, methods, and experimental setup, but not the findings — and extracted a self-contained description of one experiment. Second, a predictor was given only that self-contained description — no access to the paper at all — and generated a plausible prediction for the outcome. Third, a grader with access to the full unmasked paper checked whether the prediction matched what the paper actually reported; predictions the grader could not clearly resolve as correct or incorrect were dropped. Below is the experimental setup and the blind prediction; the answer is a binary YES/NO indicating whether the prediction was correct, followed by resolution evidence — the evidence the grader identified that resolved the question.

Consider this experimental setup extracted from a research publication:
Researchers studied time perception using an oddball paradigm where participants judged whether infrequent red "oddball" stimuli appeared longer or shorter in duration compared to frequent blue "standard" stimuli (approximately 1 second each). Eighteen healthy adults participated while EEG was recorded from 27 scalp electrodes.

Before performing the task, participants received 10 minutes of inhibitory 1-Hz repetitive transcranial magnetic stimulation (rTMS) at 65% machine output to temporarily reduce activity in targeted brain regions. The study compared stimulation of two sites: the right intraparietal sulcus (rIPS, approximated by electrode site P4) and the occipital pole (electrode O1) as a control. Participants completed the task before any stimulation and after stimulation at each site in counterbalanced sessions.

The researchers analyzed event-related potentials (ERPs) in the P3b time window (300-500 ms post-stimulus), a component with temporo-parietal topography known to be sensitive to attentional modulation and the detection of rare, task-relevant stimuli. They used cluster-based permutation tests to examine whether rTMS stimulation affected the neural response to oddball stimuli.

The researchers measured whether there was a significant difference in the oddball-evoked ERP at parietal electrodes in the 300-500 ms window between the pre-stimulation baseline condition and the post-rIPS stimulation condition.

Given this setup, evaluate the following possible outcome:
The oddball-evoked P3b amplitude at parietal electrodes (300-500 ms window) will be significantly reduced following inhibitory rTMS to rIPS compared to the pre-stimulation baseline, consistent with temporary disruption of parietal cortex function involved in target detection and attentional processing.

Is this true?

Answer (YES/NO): NO